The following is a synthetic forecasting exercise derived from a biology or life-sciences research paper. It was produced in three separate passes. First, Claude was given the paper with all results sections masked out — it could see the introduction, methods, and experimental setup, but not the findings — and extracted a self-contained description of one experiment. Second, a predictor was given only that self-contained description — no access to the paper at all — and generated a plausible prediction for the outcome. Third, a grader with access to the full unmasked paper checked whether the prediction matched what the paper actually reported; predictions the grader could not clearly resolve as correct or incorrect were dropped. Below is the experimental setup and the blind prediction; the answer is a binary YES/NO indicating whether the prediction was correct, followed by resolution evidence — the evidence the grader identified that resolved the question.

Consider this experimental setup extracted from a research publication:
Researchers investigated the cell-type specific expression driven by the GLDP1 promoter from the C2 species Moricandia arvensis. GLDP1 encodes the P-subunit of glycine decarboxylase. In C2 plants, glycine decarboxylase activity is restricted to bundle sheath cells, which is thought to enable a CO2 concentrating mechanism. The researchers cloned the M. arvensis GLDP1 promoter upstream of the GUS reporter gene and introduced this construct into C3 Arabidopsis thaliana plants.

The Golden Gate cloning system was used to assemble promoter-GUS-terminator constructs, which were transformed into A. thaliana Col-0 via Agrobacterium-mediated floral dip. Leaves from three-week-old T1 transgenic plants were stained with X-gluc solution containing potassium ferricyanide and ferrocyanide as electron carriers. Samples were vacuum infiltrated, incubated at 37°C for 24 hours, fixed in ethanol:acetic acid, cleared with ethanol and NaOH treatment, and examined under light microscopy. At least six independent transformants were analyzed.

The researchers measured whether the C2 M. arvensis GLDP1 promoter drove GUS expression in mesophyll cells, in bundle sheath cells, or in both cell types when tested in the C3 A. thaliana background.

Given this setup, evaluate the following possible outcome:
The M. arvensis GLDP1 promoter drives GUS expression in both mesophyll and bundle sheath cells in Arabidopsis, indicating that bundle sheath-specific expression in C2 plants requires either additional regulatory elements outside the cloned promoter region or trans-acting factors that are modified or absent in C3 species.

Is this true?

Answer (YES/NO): NO